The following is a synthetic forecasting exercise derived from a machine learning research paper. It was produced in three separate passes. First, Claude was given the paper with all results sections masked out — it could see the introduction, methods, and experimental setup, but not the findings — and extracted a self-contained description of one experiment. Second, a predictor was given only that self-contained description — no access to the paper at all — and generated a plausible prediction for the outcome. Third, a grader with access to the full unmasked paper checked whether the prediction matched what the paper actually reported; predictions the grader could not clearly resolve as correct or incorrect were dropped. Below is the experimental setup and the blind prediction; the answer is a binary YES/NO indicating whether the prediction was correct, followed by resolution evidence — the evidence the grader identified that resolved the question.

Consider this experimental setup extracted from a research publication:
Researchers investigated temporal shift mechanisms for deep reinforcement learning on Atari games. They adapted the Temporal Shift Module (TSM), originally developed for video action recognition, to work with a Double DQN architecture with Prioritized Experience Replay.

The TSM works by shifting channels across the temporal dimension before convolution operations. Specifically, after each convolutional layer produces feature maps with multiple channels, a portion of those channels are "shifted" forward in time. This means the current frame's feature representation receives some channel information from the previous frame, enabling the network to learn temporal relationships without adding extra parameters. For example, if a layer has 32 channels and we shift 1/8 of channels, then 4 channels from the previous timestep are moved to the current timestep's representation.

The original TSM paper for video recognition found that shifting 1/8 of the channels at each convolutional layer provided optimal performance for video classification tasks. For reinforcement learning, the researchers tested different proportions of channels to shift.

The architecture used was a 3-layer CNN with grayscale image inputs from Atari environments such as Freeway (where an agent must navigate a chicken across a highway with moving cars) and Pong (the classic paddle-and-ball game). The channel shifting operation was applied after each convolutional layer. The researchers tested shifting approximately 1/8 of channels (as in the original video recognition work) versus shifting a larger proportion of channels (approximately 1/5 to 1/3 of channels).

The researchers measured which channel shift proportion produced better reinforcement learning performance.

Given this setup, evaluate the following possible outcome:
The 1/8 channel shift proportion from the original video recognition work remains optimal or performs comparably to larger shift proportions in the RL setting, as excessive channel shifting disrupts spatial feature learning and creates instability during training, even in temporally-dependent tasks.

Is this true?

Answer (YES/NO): NO